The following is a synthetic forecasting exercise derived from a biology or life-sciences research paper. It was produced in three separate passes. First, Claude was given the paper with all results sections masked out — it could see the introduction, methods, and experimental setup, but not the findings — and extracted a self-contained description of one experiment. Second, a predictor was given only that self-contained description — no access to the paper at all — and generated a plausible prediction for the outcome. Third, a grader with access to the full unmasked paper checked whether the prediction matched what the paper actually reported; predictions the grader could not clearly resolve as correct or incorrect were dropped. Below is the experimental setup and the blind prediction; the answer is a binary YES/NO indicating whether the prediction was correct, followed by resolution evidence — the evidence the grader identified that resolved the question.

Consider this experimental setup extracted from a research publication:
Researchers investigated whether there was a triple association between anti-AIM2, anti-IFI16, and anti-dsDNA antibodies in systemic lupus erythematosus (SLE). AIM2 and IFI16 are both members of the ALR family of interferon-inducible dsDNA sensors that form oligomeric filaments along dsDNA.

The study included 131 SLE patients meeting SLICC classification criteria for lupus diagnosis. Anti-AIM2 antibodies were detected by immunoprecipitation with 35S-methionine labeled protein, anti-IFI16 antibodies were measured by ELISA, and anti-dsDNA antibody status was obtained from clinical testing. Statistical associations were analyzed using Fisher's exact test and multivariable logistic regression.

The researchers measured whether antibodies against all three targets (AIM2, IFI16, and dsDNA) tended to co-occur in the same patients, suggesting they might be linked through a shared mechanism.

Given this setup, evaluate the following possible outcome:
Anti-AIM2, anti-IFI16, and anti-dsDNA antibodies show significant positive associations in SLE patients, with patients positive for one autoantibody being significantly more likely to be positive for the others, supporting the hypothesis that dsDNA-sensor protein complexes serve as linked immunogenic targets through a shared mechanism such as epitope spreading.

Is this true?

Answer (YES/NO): YES